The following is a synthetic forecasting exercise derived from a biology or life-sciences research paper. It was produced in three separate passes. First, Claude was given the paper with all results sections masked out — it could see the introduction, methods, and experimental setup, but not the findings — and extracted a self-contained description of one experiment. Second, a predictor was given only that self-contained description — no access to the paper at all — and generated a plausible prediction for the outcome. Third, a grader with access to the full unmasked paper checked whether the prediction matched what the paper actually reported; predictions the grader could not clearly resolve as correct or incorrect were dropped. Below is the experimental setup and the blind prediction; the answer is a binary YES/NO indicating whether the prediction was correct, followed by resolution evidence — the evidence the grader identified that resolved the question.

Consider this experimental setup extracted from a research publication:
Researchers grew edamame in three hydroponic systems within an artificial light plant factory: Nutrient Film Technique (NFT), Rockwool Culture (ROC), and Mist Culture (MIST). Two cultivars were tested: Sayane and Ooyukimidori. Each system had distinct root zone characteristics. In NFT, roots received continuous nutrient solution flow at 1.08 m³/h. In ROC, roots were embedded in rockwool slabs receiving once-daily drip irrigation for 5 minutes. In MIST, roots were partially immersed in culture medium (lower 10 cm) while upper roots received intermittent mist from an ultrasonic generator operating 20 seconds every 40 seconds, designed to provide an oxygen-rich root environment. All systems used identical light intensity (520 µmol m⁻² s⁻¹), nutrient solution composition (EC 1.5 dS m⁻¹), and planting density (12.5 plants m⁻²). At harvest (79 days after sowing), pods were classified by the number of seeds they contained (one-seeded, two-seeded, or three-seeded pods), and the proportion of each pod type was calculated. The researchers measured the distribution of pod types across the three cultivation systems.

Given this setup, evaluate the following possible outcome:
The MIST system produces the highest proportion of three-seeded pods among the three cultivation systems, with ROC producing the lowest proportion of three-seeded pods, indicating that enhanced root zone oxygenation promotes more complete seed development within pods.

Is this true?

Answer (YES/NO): NO